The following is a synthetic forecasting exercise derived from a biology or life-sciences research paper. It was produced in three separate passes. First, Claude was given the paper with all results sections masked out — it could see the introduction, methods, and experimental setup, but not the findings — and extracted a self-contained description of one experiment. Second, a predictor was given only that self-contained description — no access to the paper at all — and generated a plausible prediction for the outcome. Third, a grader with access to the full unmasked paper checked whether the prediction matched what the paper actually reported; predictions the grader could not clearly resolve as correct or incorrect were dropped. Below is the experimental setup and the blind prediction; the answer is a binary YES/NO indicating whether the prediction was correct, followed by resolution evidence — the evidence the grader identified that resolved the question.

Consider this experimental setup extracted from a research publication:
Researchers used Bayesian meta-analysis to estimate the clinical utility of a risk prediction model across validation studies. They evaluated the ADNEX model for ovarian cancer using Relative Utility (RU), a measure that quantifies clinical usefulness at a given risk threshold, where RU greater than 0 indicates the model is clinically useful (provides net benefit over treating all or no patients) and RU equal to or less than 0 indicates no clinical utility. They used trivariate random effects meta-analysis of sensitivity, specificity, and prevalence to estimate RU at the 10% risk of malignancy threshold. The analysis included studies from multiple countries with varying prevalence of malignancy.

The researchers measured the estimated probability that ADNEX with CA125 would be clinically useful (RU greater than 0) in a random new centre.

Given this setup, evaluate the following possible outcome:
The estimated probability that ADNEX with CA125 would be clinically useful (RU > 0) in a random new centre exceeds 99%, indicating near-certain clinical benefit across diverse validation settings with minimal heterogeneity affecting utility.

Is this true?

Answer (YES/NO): NO